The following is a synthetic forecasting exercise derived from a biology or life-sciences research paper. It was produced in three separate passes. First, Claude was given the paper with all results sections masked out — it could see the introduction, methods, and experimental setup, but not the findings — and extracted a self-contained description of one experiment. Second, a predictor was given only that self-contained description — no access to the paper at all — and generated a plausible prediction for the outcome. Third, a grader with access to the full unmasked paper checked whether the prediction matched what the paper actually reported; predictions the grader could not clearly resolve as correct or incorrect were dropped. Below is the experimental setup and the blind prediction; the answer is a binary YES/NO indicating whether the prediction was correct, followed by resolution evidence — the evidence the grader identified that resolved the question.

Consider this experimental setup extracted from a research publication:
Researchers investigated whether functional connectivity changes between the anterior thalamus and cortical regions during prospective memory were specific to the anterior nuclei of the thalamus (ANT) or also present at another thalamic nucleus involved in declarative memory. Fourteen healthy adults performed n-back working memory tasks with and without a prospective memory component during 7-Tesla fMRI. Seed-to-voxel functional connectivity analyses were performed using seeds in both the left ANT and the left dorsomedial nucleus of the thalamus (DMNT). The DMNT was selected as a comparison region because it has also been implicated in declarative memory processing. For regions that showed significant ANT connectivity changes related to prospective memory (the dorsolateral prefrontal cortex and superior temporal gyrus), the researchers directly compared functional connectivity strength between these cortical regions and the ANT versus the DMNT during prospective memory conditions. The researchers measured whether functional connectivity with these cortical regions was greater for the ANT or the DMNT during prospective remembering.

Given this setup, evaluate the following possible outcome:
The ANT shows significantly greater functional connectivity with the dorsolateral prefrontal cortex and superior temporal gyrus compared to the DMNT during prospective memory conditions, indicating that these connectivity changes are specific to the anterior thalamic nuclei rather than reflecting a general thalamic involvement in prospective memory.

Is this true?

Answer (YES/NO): NO